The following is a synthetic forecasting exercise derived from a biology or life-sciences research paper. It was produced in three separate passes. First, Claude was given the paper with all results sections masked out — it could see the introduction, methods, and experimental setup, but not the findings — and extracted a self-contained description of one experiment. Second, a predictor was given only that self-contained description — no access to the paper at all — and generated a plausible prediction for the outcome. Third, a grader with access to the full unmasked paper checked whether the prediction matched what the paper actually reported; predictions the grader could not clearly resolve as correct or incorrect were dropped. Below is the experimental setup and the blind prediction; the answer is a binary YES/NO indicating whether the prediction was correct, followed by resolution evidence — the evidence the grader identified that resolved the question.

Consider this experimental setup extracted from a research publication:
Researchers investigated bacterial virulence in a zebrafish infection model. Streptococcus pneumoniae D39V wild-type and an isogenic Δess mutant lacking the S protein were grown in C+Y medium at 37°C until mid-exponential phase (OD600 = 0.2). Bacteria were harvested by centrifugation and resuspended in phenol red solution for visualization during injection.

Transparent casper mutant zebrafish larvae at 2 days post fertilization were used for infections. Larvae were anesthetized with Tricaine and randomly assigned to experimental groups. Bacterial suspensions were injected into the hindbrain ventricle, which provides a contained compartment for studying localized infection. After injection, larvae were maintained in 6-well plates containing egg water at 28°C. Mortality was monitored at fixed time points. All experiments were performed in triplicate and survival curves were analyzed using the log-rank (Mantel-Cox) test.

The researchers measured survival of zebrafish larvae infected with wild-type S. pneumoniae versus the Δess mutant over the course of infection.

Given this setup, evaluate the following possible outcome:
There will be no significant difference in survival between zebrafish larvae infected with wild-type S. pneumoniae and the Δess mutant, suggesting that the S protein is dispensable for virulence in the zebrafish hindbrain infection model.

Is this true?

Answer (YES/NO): NO